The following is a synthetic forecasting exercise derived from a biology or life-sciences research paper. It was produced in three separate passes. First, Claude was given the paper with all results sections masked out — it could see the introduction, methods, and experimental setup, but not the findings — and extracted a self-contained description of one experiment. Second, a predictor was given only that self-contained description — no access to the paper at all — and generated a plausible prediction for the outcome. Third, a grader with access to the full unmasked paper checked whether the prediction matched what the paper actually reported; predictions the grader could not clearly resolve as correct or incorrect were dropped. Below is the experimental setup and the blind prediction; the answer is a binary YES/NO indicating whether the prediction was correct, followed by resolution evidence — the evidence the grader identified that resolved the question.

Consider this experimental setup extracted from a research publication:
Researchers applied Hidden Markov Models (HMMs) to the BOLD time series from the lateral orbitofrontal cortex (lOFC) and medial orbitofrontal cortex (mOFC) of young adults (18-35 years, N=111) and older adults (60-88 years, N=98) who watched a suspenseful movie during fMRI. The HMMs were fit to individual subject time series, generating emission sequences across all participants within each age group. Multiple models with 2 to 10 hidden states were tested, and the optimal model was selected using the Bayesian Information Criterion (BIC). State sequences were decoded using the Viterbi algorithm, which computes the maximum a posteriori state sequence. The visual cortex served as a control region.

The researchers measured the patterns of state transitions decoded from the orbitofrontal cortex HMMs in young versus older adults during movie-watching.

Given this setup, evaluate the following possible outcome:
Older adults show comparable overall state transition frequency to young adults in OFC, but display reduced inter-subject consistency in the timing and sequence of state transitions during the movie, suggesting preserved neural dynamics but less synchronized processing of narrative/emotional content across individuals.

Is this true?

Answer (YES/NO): NO